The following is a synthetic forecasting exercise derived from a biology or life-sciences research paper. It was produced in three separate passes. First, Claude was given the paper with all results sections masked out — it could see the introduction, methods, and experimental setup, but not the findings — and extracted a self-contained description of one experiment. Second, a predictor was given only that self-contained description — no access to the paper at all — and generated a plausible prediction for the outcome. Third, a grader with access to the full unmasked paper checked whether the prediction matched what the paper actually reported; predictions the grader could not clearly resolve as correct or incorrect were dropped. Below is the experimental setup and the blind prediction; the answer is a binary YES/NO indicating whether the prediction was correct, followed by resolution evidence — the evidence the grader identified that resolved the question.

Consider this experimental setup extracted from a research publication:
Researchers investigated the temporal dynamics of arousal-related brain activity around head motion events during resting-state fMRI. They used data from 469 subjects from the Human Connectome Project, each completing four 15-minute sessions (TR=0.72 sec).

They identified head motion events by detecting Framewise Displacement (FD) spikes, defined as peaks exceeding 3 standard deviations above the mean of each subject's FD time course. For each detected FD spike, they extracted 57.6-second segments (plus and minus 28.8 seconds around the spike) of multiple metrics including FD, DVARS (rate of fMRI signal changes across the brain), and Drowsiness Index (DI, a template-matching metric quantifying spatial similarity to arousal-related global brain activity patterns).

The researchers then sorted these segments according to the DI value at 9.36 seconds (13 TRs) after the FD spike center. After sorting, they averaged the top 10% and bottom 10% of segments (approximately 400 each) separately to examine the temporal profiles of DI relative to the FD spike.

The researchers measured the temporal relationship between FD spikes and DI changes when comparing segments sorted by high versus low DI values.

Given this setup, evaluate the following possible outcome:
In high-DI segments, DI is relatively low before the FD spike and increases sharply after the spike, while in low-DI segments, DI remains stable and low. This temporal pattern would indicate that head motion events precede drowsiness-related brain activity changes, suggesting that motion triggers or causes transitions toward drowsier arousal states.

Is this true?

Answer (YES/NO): NO